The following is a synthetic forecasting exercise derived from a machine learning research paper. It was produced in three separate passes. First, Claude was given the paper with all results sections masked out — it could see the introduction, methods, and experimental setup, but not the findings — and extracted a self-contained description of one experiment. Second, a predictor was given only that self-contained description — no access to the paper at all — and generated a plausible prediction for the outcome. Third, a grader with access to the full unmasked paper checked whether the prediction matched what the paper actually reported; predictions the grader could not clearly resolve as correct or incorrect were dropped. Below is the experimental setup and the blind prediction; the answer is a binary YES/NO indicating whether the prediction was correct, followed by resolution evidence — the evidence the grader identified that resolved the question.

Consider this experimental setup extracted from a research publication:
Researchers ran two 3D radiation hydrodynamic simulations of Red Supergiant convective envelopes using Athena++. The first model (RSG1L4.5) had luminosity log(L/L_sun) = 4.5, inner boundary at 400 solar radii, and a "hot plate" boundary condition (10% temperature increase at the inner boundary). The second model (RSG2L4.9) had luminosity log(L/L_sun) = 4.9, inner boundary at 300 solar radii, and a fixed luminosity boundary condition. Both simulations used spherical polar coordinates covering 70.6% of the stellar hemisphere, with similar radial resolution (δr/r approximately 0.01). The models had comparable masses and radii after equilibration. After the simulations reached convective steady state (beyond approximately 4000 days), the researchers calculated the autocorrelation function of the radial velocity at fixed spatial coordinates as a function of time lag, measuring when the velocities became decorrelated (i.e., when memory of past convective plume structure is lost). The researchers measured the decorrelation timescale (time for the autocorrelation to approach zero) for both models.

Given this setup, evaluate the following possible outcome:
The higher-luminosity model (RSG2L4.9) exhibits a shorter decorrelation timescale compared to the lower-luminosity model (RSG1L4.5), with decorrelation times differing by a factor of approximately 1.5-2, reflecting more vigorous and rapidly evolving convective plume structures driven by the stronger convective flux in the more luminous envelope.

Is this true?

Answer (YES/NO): YES